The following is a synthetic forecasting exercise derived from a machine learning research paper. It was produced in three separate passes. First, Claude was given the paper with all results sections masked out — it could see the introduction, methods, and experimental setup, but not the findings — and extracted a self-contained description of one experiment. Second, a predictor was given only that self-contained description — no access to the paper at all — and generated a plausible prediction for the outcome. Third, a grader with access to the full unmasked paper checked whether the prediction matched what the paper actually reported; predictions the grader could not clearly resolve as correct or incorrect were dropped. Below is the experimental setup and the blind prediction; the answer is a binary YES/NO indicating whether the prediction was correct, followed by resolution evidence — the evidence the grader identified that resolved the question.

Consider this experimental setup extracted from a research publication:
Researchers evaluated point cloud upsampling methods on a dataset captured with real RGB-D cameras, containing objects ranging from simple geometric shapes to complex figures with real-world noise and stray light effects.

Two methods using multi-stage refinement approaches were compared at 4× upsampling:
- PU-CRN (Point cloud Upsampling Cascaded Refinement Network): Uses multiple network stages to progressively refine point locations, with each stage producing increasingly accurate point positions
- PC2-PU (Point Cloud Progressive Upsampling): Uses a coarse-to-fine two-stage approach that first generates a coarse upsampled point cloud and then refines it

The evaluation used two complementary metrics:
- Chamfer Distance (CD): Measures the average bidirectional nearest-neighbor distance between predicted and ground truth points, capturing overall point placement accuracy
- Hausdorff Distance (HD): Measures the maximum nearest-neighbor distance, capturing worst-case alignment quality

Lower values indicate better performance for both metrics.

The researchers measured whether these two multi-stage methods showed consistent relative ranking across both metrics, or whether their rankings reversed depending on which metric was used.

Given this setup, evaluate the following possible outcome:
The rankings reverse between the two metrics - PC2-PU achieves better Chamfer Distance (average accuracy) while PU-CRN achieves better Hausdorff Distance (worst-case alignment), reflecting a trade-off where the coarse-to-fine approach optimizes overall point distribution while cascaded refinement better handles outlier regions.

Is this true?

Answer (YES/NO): NO